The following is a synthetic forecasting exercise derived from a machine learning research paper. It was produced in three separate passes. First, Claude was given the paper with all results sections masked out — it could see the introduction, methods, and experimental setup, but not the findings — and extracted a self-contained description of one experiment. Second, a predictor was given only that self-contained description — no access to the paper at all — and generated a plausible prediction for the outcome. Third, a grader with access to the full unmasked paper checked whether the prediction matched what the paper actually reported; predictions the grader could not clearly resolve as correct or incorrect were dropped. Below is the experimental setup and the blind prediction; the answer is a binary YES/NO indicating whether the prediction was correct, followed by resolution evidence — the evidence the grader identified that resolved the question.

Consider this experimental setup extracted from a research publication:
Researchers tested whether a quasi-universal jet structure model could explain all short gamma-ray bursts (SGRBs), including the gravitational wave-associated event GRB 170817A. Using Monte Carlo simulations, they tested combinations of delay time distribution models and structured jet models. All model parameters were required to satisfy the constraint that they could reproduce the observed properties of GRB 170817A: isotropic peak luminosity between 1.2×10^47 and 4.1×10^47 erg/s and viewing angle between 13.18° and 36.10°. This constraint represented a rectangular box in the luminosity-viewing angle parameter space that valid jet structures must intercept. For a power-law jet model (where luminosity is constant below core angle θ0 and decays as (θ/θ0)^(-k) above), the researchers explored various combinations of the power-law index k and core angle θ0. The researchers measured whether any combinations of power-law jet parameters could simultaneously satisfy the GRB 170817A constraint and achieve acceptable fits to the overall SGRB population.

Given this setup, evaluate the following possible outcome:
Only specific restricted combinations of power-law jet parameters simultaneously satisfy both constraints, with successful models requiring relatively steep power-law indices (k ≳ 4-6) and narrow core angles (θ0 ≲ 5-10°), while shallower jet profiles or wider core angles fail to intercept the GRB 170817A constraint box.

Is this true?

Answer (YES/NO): NO